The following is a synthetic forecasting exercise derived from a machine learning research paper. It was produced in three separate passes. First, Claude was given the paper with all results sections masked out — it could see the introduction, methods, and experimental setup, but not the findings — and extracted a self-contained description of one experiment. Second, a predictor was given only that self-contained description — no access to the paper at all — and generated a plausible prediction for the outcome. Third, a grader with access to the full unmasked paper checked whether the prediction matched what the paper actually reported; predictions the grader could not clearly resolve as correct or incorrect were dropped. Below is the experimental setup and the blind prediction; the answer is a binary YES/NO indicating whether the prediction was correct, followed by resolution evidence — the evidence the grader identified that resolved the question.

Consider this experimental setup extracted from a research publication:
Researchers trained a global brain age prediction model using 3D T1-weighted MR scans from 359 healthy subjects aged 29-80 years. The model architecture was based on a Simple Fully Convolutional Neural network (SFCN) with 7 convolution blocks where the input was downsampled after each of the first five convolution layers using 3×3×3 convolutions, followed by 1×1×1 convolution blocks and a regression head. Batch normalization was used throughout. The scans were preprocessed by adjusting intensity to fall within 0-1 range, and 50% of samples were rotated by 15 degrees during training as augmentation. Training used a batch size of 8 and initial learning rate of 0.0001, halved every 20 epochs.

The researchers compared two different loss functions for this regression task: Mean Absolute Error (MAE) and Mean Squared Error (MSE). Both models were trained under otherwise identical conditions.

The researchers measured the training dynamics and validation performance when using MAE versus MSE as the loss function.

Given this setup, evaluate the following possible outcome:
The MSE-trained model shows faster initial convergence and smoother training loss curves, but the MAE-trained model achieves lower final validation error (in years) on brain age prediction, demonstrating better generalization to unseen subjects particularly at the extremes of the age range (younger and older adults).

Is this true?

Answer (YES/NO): NO